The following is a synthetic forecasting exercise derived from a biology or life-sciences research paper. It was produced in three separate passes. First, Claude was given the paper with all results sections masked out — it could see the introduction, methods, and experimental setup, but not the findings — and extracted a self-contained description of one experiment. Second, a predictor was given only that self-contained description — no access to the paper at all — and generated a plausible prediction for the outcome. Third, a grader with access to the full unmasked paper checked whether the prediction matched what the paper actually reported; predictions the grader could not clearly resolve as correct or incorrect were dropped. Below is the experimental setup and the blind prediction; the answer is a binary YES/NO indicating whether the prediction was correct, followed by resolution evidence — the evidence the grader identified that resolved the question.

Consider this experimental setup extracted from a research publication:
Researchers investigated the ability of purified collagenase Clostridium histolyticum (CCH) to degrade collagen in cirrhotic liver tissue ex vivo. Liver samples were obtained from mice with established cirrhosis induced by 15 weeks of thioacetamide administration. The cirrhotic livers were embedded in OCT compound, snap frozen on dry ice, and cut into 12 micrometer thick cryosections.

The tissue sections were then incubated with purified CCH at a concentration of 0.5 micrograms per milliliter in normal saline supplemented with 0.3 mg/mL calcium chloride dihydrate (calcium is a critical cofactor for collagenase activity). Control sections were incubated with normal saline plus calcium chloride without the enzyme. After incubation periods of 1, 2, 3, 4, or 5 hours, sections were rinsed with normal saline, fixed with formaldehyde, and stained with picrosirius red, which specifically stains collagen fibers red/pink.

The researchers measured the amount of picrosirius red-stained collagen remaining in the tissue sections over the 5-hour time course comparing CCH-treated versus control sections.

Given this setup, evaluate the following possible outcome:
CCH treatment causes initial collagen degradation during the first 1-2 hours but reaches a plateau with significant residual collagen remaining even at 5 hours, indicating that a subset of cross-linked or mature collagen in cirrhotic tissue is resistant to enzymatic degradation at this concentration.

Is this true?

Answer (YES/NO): NO